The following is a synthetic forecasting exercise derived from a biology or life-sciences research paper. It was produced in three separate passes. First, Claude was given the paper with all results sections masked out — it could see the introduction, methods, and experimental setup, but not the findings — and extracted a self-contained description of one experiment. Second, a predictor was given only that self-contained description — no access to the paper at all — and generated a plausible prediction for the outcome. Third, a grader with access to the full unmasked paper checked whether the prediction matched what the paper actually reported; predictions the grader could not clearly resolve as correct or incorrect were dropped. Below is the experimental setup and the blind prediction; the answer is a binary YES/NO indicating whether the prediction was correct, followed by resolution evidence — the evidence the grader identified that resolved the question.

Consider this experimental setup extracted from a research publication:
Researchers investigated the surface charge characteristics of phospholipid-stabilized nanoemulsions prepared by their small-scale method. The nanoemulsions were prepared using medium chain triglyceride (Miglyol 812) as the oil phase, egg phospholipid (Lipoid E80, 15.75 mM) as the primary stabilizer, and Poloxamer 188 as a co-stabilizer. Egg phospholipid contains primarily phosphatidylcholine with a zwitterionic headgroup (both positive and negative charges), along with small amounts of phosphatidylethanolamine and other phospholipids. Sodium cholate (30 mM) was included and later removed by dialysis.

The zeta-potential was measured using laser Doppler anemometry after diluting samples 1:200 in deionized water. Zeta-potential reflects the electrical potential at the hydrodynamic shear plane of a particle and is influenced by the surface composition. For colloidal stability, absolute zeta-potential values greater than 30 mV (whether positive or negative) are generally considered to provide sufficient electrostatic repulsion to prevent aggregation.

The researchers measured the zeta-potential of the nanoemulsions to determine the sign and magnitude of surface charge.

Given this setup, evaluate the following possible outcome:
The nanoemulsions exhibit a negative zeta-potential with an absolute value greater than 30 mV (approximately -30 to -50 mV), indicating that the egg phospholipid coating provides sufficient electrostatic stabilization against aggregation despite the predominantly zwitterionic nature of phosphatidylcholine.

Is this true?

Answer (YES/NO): YES